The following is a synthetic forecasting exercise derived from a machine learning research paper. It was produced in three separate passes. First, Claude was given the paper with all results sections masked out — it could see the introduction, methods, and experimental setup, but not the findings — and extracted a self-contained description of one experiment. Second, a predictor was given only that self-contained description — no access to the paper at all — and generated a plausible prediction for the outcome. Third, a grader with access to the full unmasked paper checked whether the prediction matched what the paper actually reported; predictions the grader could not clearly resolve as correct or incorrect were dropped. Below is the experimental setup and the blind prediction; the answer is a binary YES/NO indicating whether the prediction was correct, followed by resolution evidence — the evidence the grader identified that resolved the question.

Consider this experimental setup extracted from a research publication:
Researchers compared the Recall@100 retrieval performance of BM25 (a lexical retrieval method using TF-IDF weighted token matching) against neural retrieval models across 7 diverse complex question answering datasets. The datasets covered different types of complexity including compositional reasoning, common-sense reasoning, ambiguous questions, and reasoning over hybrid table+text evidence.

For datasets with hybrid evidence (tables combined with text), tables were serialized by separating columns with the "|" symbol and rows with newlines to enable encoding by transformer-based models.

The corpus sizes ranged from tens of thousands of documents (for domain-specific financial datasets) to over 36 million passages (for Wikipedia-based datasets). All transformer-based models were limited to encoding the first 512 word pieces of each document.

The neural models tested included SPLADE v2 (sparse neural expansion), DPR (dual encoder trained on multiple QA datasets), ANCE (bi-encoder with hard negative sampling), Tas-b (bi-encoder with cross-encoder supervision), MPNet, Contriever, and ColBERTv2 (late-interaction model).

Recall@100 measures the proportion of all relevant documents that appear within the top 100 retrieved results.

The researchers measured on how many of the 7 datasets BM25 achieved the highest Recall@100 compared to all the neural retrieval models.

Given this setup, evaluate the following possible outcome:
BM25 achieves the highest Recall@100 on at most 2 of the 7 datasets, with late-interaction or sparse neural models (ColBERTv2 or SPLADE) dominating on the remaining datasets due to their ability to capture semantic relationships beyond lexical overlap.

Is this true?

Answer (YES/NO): NO